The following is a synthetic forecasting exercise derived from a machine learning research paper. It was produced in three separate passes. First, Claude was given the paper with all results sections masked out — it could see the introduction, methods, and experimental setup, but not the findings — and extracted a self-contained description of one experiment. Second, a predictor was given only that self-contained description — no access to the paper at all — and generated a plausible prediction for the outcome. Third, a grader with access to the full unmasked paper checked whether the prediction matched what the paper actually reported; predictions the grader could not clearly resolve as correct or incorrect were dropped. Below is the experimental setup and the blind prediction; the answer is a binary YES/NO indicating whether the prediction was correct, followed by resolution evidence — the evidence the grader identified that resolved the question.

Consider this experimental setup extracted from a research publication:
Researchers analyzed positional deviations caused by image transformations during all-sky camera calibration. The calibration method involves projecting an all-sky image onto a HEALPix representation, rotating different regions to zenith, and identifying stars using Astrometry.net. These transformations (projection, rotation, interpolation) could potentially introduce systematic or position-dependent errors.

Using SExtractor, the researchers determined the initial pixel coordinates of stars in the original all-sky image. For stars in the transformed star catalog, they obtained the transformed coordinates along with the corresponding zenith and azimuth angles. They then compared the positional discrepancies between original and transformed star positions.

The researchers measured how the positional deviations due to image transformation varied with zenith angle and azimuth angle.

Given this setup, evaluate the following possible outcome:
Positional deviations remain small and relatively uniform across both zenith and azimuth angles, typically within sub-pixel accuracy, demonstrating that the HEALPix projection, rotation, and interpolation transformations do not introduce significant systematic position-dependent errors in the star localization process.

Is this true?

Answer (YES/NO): YES